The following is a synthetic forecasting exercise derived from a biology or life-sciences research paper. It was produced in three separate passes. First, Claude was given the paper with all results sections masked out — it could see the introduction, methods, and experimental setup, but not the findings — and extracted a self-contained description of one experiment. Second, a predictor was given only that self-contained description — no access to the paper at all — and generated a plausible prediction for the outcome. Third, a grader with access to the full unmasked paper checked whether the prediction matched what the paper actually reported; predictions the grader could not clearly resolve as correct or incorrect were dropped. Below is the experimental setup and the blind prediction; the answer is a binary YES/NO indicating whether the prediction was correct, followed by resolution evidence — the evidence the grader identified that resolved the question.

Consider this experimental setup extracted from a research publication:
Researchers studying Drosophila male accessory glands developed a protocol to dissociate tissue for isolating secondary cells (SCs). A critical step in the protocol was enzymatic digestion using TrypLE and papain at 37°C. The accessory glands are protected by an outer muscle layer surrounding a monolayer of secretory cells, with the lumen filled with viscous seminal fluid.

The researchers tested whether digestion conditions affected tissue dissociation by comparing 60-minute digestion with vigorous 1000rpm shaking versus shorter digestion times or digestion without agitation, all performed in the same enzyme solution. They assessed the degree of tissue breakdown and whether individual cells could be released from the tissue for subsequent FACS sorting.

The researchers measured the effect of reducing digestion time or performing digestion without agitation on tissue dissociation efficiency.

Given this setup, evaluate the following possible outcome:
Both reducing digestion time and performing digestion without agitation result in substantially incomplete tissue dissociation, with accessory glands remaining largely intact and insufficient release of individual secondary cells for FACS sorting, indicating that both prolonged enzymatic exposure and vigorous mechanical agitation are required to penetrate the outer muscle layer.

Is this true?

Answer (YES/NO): YES